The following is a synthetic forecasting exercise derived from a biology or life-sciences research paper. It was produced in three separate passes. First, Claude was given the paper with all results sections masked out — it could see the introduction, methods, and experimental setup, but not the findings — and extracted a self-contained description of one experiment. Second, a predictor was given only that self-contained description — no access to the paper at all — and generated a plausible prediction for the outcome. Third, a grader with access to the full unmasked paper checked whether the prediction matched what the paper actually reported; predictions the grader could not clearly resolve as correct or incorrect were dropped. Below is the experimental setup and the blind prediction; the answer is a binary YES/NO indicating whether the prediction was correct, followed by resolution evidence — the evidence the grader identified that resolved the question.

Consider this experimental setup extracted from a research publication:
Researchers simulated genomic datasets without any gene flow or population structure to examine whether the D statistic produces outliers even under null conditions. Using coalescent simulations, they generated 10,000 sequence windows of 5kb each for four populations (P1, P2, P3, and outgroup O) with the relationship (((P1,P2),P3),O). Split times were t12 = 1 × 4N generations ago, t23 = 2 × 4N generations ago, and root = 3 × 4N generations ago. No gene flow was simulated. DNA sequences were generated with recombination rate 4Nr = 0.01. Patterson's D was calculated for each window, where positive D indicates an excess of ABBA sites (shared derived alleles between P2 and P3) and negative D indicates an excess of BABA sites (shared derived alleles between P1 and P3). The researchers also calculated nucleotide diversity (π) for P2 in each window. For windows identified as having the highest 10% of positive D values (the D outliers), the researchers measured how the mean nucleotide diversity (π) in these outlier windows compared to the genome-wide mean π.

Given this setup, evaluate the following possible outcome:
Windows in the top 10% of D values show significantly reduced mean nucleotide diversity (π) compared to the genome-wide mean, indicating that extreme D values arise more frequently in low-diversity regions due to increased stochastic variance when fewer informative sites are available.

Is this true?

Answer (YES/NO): YES